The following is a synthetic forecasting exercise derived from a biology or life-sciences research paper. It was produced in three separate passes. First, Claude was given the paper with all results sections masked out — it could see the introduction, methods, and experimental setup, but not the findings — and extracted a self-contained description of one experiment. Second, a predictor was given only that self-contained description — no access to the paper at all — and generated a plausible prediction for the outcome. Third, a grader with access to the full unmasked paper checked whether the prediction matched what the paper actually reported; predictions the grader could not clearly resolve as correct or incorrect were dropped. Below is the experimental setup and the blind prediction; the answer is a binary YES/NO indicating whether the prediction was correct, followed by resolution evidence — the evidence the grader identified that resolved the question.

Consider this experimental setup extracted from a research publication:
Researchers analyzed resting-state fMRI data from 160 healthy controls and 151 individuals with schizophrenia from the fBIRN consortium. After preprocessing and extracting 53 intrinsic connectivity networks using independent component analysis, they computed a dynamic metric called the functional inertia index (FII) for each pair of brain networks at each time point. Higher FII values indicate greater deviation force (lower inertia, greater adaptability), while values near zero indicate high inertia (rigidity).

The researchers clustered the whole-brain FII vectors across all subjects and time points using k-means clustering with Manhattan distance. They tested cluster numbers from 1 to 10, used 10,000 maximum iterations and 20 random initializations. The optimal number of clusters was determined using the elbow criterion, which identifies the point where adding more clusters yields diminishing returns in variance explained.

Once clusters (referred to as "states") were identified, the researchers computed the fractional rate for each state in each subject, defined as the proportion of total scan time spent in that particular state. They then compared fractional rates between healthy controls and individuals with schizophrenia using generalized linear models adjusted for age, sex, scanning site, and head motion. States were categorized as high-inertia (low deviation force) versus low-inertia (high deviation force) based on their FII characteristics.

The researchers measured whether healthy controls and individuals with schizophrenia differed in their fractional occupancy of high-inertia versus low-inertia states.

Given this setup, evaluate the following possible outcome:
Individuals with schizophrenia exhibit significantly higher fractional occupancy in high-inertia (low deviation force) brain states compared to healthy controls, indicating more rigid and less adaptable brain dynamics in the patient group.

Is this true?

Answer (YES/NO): NO